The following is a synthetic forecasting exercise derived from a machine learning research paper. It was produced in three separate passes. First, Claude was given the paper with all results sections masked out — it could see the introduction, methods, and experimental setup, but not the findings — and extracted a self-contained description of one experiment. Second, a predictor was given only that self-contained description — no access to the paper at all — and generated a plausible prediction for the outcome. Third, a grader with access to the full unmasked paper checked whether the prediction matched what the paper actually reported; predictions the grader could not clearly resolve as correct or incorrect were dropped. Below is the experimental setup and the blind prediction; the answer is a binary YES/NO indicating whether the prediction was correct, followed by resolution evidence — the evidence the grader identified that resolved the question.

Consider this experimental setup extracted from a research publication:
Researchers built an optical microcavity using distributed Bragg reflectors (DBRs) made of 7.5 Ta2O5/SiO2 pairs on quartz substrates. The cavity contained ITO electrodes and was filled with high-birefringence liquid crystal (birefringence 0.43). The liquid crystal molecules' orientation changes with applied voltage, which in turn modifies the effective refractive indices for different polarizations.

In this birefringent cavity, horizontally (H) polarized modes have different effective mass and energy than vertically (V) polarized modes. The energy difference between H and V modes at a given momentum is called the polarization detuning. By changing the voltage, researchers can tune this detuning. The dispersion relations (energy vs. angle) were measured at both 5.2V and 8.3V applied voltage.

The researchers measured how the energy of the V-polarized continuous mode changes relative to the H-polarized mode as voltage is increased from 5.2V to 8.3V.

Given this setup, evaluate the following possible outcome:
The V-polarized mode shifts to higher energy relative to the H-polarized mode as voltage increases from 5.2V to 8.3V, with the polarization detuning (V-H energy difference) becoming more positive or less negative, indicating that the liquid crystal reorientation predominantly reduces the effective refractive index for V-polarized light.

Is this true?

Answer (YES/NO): YES